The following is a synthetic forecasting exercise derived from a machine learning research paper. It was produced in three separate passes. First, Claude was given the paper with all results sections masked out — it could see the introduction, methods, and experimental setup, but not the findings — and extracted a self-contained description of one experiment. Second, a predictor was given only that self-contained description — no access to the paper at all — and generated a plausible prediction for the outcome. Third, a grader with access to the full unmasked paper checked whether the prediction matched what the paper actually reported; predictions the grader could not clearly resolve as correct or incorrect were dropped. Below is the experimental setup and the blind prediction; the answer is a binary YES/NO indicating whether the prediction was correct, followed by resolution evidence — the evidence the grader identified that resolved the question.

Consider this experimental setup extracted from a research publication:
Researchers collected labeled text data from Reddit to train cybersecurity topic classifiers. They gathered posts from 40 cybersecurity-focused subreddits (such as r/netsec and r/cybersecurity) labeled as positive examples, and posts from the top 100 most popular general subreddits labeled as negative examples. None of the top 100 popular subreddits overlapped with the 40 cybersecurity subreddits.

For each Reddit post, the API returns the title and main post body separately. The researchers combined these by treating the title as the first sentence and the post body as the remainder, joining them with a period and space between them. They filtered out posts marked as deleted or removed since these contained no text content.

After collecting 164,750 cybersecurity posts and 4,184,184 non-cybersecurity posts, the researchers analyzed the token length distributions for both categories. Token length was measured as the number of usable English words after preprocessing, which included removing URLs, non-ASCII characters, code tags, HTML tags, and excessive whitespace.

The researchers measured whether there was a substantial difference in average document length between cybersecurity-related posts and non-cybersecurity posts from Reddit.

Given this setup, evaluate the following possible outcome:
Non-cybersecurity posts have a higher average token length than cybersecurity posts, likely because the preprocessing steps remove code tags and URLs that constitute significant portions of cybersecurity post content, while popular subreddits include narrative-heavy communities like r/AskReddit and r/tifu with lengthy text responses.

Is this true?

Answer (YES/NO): NO